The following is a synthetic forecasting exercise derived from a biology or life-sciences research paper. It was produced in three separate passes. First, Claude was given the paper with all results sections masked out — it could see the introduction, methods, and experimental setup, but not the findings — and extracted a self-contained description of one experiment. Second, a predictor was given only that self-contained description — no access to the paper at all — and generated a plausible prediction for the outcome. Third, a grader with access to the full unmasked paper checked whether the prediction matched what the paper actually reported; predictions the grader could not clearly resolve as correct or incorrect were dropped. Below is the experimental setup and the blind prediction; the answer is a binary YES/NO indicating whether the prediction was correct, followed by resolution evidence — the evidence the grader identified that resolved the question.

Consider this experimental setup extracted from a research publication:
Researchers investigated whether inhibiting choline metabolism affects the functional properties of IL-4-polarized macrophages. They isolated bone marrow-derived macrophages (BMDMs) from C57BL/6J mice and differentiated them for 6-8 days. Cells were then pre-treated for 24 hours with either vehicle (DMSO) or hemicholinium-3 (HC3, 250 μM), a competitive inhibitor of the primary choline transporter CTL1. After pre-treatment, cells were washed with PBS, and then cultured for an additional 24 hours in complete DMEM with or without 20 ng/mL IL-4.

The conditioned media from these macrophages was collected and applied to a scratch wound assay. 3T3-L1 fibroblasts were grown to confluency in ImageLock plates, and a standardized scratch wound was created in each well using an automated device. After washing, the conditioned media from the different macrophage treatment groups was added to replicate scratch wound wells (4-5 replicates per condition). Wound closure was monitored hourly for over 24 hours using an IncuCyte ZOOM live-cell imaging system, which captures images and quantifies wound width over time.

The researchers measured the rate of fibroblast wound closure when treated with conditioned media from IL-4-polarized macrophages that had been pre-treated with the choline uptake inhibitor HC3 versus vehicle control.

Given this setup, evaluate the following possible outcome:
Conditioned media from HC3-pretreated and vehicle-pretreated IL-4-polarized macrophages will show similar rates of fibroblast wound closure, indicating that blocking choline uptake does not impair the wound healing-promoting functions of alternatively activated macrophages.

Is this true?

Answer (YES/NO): NO